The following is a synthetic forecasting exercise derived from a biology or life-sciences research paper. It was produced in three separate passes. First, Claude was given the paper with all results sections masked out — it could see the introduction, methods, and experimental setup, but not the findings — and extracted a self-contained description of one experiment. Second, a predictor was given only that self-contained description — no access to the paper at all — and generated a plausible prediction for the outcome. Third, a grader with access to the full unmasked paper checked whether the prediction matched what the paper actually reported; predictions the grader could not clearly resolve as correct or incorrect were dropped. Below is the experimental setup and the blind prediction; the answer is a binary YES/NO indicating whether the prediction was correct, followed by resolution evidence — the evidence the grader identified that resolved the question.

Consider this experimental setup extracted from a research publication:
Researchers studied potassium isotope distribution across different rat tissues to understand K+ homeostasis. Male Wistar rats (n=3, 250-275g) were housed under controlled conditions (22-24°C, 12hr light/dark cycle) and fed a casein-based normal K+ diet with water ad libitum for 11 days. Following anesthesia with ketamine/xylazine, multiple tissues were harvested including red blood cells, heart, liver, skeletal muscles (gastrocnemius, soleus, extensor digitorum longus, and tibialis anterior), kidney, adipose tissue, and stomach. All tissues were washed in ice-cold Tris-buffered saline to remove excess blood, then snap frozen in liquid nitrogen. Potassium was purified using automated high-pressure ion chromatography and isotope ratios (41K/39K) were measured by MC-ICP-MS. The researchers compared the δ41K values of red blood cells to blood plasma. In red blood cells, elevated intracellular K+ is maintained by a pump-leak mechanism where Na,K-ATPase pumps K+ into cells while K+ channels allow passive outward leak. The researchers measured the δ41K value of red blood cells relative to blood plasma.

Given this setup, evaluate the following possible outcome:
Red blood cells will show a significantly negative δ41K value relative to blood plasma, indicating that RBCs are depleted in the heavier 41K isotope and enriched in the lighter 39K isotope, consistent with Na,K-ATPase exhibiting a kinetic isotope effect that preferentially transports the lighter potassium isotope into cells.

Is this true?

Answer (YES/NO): NO